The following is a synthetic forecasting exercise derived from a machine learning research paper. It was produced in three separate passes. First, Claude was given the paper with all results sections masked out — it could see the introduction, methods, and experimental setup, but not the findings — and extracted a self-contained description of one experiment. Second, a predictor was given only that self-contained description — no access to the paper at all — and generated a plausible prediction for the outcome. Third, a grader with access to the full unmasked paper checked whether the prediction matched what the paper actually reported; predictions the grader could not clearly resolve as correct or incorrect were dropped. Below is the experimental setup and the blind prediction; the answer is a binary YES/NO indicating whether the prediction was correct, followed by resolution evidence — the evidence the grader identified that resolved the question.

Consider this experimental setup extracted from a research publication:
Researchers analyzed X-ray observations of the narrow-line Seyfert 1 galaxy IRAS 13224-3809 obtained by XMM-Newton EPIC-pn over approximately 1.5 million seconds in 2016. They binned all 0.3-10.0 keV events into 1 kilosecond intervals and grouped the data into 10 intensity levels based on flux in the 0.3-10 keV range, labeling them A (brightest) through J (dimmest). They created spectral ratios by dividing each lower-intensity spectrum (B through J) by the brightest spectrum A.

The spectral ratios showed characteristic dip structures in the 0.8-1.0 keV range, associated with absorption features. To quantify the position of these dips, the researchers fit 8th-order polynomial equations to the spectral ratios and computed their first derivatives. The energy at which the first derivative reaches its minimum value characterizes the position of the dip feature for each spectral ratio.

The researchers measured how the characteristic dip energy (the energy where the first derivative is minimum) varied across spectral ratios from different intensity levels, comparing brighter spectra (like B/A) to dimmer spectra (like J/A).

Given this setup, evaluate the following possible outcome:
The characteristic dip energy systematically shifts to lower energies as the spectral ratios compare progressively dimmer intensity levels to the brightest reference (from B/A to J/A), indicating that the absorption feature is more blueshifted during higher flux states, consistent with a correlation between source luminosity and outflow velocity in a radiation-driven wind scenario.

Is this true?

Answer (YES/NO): YES